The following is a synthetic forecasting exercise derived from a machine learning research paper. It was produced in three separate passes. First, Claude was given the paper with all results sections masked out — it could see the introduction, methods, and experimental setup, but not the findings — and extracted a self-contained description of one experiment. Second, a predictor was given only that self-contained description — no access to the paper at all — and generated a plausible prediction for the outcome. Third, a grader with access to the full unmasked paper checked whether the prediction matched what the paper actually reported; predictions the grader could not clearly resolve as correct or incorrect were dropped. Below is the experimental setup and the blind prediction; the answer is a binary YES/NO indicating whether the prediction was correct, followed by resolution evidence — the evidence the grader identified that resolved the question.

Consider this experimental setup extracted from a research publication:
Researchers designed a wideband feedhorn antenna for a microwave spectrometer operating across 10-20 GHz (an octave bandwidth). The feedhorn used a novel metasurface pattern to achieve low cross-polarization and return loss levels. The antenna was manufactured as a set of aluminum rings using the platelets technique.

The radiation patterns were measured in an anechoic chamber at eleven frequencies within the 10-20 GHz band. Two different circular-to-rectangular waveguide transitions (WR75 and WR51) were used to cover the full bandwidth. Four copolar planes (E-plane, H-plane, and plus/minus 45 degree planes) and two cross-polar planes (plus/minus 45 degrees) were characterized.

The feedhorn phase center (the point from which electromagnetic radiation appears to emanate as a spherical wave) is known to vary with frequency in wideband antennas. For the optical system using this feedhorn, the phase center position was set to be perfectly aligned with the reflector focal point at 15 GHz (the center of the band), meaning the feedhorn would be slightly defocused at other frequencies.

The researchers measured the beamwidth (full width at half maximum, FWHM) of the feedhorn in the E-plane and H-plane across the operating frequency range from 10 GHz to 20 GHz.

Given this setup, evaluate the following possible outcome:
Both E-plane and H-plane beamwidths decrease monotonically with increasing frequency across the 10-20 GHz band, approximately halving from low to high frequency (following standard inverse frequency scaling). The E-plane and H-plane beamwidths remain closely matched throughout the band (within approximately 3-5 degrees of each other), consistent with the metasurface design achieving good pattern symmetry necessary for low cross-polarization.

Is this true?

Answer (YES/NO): NO